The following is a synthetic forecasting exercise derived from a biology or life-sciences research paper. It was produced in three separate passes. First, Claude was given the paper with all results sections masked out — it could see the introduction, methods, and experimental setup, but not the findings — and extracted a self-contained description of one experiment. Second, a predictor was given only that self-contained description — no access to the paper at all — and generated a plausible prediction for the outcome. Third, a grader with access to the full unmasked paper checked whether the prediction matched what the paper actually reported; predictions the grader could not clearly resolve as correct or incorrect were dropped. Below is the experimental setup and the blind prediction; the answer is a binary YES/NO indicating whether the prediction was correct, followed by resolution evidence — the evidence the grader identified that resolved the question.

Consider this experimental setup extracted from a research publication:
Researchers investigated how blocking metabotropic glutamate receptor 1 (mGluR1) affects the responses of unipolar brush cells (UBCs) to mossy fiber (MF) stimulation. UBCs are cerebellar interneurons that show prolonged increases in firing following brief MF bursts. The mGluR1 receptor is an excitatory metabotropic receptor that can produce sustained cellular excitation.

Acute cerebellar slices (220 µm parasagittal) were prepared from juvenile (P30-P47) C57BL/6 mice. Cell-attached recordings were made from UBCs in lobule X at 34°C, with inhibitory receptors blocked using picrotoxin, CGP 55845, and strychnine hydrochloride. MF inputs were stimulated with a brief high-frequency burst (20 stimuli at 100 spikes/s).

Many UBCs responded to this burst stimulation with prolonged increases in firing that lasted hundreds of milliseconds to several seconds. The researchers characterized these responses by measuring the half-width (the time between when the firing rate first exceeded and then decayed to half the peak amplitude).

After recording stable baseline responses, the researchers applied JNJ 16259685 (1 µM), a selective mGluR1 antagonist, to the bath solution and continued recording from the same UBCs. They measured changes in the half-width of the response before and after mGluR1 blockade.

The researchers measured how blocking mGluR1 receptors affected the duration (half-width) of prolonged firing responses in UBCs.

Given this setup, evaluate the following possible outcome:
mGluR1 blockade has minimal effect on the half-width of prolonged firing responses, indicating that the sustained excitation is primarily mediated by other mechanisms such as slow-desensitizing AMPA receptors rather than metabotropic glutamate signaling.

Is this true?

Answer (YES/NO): NO